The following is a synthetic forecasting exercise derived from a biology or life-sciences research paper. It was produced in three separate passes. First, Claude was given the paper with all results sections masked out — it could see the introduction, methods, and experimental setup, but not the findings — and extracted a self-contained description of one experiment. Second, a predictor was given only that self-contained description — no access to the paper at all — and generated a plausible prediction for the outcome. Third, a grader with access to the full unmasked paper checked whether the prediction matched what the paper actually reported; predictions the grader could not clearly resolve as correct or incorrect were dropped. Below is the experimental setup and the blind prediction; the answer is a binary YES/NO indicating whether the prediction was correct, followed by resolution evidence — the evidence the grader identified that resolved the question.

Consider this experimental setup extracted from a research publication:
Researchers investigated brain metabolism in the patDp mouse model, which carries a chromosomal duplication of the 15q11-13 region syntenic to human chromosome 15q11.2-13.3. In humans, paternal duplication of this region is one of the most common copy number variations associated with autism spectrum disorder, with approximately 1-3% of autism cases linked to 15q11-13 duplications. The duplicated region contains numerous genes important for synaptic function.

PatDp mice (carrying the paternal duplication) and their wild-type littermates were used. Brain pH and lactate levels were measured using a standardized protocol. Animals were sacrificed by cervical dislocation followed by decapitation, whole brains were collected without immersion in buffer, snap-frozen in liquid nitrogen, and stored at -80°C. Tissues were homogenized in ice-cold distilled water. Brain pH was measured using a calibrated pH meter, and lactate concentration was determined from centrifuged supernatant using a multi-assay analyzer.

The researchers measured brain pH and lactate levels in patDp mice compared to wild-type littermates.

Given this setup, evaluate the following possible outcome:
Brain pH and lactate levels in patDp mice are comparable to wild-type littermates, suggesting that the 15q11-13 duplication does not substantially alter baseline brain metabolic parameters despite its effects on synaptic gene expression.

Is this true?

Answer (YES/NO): NO